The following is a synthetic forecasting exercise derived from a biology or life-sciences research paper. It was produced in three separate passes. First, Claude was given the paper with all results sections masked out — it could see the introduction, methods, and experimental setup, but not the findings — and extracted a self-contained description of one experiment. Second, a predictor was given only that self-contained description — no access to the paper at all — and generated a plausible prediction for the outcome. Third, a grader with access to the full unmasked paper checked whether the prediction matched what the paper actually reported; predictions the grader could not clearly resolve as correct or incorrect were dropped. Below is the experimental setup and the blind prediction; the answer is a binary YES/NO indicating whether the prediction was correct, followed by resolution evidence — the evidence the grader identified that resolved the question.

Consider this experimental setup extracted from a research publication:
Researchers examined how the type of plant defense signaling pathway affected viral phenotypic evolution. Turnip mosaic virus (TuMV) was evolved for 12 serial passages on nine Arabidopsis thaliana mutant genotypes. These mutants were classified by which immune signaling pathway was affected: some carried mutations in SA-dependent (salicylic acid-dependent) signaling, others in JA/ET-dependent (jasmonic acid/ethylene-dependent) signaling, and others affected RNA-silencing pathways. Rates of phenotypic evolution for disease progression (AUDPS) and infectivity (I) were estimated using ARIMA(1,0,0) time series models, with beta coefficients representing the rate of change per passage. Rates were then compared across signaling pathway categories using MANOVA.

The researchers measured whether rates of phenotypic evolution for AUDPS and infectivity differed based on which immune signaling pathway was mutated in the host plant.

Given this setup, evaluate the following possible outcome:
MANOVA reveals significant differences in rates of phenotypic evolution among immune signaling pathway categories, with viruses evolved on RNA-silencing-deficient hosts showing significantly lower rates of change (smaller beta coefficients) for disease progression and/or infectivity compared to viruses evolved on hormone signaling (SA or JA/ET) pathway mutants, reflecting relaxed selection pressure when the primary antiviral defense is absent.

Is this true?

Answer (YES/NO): NO